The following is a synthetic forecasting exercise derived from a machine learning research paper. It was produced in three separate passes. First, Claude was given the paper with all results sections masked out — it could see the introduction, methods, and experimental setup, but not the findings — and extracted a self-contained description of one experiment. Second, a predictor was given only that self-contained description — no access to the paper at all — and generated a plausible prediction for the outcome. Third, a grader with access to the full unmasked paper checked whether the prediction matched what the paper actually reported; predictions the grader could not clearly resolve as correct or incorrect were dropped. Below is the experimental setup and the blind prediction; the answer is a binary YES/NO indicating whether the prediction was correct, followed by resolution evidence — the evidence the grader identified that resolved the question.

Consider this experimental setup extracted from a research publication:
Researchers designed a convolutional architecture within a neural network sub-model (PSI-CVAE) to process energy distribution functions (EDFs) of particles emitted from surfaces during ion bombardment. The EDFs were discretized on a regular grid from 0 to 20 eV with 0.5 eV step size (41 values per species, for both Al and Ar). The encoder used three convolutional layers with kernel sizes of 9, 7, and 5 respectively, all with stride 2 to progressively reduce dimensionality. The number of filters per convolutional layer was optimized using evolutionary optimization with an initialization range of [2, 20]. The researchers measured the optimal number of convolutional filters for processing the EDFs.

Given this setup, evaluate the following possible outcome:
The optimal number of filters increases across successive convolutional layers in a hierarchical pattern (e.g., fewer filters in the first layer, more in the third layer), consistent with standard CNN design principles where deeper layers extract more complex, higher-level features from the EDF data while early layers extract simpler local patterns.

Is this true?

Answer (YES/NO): NO